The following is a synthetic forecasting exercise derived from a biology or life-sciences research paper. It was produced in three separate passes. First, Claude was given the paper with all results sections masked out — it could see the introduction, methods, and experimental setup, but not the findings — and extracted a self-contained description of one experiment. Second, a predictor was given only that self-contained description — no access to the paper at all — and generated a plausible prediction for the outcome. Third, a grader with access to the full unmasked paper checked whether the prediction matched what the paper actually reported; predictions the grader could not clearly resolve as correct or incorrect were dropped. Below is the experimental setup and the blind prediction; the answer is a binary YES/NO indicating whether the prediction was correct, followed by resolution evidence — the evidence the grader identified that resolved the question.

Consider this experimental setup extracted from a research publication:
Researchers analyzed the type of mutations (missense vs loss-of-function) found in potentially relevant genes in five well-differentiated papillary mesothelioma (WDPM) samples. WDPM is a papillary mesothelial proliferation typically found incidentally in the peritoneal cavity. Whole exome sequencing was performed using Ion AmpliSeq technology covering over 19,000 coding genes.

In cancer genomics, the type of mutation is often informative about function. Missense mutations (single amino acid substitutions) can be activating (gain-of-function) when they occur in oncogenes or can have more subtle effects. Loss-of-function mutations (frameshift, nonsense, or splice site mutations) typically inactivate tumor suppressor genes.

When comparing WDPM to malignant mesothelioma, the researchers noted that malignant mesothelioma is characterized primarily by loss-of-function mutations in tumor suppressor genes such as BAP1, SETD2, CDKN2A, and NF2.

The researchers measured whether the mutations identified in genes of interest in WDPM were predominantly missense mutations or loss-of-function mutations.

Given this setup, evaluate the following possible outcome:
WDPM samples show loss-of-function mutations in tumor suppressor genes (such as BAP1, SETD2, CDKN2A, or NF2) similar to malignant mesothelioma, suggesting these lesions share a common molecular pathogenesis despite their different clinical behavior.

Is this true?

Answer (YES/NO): NO